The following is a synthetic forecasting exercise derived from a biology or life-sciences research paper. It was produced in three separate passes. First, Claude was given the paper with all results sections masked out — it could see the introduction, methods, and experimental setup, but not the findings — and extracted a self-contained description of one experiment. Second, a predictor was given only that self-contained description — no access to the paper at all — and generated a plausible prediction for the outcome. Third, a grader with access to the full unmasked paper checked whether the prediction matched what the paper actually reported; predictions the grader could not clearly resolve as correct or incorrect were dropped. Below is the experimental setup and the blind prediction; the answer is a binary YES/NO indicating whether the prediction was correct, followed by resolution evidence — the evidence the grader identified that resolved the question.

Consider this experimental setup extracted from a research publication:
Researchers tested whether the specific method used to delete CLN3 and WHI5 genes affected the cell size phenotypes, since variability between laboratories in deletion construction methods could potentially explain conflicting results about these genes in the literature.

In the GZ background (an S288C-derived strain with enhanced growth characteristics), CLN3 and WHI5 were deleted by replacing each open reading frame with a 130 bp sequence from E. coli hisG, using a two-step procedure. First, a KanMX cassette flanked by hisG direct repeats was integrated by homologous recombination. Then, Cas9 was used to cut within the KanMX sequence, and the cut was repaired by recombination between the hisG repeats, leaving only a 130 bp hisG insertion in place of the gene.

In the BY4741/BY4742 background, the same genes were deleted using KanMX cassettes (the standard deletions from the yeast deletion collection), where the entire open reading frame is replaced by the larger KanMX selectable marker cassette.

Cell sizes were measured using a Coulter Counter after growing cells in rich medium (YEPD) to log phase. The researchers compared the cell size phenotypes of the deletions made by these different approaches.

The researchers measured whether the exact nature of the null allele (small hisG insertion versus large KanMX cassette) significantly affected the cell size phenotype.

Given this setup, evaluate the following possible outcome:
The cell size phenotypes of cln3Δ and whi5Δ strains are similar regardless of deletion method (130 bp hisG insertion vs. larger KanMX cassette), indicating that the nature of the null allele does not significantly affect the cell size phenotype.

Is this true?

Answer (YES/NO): YES